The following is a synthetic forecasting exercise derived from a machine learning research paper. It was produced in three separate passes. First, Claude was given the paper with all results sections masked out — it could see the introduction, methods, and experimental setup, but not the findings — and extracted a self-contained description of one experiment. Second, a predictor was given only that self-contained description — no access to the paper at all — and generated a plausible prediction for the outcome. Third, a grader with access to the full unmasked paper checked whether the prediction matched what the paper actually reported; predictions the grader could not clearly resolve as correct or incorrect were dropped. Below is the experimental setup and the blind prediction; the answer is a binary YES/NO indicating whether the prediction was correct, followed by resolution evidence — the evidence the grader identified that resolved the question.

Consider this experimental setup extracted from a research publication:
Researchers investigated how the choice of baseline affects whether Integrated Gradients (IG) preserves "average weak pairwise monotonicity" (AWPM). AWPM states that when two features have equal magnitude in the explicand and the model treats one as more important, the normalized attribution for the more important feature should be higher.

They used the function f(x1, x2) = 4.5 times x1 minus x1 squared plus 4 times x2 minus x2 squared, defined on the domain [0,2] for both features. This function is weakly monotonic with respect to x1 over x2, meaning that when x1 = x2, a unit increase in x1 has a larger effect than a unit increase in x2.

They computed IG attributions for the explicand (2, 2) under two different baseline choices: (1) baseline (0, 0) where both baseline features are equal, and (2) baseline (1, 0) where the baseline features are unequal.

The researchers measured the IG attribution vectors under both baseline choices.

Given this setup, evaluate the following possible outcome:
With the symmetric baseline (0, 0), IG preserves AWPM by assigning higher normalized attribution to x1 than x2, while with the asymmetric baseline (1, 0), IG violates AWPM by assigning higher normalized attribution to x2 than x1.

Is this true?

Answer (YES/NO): YES